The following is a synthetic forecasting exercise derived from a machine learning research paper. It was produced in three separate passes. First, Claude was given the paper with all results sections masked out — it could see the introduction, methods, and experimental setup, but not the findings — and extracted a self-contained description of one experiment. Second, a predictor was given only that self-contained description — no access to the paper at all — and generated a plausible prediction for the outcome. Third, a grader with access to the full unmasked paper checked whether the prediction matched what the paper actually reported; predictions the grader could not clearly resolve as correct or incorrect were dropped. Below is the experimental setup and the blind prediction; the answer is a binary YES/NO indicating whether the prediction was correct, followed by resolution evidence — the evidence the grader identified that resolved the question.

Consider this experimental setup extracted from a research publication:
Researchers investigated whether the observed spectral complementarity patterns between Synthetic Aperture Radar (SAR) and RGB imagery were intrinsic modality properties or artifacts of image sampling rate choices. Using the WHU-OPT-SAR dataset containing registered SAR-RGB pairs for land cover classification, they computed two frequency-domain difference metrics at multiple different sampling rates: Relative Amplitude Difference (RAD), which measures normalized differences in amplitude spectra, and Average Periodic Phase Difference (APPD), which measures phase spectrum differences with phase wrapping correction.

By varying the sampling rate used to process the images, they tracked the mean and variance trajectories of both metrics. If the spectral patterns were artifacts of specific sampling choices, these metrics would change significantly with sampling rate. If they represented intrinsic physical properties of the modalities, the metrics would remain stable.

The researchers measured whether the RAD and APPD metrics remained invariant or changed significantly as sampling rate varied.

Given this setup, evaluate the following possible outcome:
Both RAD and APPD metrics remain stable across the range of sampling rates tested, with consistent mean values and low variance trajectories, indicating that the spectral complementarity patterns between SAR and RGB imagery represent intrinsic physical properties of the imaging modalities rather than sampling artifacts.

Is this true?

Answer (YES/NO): YES